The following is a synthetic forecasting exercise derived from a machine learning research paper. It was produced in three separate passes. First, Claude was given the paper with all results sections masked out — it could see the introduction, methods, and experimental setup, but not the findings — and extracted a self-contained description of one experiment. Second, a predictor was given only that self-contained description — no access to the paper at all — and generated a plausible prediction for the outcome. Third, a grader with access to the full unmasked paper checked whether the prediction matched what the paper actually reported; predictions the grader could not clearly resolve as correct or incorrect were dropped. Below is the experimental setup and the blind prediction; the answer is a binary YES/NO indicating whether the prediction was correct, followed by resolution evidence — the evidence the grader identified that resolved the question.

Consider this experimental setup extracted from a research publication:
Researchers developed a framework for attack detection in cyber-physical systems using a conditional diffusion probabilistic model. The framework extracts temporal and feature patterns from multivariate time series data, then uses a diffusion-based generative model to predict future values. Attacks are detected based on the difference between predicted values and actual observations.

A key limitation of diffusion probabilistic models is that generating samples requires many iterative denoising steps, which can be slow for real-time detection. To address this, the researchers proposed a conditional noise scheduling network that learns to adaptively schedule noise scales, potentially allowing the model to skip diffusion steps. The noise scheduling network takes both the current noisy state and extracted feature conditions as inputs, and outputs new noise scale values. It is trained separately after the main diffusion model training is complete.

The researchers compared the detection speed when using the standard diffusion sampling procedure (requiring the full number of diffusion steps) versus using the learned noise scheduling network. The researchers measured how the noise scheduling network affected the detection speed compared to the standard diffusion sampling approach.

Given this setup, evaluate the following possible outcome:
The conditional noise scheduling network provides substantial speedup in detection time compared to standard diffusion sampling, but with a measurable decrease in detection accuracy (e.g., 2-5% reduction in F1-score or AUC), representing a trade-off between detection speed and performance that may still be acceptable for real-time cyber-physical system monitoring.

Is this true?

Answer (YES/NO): NO